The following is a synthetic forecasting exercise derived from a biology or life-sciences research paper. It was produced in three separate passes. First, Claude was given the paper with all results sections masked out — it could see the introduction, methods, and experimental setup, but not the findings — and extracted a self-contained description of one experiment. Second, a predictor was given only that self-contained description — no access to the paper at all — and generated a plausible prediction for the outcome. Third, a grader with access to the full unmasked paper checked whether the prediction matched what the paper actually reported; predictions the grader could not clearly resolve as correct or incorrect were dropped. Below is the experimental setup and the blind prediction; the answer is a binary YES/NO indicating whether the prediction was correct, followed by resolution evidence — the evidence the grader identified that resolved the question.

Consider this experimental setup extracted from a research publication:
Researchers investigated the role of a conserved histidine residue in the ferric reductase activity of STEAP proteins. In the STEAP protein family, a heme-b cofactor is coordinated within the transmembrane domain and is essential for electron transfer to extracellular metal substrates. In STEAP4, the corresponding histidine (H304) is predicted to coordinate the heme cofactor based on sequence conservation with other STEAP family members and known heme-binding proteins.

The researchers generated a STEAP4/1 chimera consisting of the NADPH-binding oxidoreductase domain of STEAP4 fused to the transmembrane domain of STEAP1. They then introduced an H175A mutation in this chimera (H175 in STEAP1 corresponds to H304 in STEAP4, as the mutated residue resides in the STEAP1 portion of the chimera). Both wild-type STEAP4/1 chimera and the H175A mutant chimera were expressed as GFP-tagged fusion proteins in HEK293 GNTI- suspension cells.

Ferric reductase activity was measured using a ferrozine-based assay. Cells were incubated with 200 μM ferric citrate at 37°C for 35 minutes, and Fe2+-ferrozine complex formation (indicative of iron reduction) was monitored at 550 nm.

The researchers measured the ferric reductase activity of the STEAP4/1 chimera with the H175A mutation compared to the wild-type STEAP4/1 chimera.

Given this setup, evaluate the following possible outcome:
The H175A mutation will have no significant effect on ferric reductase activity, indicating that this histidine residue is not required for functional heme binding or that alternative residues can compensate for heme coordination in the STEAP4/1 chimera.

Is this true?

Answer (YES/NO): NO